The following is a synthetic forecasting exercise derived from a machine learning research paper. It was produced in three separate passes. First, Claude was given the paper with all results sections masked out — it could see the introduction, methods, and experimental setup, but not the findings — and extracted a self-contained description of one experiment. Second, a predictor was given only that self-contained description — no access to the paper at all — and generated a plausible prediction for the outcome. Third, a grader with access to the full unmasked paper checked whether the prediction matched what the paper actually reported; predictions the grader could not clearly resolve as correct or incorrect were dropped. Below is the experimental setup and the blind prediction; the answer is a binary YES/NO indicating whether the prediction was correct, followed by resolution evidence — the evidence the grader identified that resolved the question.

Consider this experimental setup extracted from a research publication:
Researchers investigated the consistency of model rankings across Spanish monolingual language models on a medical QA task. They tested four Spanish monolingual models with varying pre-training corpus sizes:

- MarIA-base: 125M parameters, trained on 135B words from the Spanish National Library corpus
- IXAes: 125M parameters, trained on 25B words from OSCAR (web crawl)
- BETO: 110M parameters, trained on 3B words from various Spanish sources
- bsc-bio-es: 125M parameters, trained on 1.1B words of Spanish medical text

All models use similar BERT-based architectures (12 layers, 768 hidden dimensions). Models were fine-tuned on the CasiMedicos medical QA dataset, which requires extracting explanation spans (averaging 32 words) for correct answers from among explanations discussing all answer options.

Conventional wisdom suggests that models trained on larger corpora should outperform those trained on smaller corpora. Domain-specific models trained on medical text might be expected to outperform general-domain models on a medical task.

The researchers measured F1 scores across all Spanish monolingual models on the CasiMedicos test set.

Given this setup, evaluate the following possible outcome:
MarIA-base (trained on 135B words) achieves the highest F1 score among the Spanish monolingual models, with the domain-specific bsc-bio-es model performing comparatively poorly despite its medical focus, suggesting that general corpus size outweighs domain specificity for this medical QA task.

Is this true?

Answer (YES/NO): NO